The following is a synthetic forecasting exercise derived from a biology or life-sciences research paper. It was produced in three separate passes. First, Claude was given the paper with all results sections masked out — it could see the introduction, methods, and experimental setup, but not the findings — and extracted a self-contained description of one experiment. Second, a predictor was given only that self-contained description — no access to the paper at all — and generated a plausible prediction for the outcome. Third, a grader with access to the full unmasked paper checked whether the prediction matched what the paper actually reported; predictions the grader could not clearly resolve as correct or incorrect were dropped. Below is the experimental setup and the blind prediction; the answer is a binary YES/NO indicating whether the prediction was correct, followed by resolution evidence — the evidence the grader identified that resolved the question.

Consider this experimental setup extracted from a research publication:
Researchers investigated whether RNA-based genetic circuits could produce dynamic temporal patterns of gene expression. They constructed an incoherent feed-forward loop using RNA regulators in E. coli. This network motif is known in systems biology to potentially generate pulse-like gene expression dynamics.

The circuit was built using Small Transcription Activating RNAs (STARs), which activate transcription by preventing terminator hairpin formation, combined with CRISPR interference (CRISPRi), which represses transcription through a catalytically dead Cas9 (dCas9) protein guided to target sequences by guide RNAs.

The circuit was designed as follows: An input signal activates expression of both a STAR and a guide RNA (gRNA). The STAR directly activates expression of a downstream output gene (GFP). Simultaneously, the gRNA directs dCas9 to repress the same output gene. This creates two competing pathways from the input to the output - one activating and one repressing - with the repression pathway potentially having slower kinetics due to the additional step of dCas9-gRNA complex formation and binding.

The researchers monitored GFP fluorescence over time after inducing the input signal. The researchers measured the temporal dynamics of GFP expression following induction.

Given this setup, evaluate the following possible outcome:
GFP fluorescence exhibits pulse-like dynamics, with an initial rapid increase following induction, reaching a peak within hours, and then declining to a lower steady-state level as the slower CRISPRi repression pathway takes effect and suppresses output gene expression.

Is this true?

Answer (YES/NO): YES